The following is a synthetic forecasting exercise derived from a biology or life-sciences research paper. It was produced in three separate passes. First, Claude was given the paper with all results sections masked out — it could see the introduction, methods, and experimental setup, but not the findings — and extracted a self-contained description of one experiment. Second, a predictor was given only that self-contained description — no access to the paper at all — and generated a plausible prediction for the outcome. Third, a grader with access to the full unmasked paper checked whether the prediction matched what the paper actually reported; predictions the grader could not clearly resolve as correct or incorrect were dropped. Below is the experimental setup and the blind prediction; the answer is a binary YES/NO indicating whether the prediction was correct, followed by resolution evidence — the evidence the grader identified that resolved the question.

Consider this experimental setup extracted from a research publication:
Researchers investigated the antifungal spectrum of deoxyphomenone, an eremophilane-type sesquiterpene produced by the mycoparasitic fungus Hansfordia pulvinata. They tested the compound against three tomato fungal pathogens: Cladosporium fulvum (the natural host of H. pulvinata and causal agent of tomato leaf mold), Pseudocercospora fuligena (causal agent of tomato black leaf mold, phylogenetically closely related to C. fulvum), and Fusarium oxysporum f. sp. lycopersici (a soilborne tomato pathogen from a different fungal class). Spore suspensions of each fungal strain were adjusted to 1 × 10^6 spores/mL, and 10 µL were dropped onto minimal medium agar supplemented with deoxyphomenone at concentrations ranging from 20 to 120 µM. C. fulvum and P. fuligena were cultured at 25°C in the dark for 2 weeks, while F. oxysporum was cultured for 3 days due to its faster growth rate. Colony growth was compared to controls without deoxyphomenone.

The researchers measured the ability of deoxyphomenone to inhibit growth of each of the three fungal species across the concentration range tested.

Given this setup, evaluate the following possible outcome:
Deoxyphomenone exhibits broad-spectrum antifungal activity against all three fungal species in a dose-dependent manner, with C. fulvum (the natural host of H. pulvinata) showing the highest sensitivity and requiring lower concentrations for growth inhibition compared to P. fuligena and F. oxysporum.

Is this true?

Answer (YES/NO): NO